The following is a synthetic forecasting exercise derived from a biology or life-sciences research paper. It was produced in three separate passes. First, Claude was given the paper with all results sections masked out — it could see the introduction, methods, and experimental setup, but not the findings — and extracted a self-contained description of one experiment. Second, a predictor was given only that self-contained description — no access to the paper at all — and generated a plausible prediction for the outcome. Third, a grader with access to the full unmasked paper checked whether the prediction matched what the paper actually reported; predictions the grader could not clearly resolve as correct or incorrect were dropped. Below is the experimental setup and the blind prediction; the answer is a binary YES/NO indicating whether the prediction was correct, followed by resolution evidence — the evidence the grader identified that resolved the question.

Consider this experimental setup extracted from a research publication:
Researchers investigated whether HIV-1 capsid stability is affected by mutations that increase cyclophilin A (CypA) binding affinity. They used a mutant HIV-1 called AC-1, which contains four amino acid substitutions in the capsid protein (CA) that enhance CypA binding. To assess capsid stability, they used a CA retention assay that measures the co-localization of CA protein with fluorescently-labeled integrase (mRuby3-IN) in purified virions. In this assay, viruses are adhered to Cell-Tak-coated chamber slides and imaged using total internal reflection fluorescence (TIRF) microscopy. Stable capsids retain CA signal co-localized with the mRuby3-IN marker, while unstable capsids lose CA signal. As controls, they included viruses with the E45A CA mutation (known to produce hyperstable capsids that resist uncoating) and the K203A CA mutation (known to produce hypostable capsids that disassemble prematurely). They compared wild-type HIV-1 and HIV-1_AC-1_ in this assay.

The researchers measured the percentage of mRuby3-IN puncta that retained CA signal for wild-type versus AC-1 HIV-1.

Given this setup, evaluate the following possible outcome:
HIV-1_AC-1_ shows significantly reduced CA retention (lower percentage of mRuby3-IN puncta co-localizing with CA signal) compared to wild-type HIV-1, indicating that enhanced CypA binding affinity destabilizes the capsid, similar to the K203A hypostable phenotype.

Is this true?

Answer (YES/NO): NO